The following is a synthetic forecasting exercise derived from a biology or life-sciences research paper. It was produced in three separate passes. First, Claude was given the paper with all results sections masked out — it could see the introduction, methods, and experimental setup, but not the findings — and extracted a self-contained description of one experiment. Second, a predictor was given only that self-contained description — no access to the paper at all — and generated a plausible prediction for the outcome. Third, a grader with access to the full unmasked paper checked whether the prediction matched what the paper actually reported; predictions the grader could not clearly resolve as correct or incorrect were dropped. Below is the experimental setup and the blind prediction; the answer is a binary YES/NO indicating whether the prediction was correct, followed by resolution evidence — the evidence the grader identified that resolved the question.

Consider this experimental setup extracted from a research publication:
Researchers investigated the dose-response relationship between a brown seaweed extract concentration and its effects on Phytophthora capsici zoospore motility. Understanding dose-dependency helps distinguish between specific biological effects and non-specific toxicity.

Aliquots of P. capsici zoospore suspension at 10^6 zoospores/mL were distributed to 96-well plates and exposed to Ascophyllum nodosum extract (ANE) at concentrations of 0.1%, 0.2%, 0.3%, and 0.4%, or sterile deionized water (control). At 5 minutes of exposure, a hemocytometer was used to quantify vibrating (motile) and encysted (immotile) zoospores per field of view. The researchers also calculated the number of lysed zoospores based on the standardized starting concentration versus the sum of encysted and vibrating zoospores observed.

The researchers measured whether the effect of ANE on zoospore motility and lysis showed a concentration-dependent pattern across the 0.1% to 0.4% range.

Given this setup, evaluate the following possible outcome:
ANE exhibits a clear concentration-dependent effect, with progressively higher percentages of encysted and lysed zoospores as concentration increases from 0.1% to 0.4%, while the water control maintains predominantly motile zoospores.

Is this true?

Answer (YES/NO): YES